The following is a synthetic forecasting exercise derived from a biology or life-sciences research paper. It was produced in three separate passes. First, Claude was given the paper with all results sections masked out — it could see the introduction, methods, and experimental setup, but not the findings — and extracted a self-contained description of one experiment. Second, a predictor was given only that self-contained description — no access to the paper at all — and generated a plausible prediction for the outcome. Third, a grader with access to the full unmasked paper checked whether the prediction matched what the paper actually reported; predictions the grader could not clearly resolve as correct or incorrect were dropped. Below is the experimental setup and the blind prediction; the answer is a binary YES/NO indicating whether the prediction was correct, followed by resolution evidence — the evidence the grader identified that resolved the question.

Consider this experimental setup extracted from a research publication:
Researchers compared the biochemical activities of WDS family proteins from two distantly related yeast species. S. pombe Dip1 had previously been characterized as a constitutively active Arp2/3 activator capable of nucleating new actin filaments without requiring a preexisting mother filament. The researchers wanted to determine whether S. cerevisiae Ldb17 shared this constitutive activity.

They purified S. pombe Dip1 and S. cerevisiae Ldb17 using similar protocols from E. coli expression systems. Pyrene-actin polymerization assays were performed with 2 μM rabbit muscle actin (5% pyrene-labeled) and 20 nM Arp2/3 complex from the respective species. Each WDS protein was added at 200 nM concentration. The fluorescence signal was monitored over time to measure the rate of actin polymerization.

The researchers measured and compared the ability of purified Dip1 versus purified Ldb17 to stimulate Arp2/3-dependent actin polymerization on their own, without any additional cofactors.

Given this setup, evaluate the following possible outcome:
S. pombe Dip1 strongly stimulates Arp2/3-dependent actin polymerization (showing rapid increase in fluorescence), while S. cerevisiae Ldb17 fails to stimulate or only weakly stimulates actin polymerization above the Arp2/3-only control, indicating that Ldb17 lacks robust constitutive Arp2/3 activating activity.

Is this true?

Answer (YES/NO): YES